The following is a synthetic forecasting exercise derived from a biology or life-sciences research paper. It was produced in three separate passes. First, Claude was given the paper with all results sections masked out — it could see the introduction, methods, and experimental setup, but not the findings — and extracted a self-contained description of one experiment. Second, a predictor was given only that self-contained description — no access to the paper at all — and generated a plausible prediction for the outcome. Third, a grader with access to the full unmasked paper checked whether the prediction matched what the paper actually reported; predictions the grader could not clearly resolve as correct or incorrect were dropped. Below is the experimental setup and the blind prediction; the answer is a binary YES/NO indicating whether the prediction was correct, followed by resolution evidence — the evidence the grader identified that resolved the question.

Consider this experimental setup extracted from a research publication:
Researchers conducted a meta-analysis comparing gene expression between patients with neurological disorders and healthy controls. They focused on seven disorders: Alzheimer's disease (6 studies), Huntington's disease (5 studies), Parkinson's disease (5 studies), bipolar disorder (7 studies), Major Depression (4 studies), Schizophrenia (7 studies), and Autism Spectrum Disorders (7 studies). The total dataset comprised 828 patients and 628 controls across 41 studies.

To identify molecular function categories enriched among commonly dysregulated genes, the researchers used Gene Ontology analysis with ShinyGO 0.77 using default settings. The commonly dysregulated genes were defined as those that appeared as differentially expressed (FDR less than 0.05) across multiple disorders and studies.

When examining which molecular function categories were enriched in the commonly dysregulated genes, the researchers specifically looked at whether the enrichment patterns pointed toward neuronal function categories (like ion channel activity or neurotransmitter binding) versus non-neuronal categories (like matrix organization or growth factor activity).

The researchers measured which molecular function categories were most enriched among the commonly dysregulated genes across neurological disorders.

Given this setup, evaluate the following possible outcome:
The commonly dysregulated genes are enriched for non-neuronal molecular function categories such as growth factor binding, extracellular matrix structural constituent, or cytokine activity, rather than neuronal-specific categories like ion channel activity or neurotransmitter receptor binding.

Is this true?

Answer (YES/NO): YES